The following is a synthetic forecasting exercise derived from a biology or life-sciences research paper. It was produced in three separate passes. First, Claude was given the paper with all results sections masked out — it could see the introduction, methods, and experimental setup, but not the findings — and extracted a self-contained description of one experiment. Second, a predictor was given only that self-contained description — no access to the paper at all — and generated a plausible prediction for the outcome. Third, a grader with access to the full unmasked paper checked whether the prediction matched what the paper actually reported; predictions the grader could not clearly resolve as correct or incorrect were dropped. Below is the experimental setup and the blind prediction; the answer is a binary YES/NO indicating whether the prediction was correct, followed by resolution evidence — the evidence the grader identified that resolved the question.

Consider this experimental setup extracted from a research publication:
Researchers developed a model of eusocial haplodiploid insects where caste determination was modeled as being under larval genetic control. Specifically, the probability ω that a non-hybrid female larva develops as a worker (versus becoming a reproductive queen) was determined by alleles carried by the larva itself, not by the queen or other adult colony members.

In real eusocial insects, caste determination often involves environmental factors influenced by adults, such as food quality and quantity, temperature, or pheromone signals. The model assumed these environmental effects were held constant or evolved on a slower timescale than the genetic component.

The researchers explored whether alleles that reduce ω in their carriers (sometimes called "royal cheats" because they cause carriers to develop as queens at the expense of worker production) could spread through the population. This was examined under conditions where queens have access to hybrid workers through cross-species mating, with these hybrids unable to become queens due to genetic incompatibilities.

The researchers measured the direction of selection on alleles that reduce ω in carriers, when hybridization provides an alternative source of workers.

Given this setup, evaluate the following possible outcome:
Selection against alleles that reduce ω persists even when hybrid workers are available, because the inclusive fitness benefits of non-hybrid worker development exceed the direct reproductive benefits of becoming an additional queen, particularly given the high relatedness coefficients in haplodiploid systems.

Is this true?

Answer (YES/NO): NO